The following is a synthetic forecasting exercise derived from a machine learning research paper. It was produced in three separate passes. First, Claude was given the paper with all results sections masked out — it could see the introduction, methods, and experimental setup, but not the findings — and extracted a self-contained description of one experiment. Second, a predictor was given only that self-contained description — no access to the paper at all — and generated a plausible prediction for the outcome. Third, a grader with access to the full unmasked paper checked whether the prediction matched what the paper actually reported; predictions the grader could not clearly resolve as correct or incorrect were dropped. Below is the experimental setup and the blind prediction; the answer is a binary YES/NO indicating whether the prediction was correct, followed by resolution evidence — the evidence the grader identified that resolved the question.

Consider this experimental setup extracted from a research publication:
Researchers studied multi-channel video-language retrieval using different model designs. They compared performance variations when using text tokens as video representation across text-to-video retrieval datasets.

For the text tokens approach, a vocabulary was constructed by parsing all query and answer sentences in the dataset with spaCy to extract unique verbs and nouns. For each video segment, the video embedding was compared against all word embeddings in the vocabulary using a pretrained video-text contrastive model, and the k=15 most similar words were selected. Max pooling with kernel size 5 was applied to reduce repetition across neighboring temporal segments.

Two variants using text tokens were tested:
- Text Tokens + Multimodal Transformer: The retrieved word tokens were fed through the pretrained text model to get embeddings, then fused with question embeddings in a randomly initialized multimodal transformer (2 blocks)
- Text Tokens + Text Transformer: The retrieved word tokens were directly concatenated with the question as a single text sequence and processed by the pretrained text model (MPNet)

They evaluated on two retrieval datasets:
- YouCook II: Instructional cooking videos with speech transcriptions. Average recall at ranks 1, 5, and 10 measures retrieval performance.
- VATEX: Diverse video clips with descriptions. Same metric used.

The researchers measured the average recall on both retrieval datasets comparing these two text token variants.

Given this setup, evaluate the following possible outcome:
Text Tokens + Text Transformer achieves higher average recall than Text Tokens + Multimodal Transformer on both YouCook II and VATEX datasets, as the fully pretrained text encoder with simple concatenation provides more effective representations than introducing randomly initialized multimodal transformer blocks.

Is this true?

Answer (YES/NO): YES